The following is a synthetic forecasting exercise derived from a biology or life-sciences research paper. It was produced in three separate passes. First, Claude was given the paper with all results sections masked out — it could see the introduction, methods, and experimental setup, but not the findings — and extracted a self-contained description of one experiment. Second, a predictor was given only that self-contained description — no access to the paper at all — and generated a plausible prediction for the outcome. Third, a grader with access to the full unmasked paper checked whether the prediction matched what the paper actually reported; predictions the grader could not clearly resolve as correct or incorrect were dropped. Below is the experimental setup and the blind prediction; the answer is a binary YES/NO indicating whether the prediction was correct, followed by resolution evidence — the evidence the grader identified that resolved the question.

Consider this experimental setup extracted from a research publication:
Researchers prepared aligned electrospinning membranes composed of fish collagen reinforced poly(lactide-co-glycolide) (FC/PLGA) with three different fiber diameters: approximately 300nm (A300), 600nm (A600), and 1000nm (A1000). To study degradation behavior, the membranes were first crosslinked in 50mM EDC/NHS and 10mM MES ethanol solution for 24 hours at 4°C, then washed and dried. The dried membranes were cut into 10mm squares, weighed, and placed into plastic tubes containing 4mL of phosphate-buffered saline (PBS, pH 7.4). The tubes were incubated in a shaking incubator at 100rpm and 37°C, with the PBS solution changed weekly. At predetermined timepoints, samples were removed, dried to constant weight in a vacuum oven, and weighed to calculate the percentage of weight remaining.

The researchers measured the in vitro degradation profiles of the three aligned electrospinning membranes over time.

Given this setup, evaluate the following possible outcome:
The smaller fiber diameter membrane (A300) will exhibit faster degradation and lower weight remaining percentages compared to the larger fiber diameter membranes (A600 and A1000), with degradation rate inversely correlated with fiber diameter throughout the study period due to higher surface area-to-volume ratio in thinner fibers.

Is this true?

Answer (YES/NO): YES